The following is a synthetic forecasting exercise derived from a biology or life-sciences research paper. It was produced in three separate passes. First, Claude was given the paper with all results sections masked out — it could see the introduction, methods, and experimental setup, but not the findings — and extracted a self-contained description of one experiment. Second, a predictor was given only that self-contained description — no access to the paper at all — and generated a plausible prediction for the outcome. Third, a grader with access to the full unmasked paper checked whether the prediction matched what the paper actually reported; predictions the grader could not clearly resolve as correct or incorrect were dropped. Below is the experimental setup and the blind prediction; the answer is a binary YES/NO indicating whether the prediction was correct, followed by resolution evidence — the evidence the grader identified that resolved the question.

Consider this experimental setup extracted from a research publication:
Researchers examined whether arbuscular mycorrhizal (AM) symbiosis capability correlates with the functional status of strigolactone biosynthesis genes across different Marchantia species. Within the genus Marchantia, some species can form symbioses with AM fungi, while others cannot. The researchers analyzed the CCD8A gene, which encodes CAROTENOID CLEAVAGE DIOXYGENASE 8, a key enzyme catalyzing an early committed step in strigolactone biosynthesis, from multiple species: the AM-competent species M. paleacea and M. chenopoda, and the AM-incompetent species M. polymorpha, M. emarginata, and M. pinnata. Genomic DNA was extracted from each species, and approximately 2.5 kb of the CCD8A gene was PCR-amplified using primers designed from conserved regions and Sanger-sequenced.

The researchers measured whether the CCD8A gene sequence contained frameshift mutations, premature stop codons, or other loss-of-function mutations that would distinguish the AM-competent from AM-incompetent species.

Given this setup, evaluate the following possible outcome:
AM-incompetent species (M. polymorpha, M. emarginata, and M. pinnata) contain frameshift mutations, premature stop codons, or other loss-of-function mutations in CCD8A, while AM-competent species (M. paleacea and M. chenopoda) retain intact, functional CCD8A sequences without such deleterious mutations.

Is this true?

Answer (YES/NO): NO